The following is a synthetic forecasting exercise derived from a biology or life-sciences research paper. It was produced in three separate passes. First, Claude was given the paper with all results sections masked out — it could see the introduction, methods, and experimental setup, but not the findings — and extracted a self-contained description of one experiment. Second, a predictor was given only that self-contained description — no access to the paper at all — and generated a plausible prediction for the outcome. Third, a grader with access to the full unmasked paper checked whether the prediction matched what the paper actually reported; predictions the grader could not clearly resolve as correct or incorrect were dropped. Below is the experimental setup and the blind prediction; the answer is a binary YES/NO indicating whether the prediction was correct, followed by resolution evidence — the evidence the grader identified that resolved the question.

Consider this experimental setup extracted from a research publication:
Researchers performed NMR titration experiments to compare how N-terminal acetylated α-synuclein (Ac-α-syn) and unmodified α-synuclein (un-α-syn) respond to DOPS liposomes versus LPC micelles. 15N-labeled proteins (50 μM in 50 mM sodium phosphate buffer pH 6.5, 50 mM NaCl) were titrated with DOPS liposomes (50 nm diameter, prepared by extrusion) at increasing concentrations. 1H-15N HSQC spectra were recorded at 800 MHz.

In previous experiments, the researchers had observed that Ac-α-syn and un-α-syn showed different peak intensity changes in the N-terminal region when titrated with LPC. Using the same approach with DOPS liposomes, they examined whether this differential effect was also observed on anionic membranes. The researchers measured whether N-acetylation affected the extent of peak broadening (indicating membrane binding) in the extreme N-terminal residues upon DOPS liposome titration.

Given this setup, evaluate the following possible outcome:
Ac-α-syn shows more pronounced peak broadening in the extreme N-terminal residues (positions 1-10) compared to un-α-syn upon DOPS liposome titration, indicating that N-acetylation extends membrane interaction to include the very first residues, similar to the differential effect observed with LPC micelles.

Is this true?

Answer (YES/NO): NO